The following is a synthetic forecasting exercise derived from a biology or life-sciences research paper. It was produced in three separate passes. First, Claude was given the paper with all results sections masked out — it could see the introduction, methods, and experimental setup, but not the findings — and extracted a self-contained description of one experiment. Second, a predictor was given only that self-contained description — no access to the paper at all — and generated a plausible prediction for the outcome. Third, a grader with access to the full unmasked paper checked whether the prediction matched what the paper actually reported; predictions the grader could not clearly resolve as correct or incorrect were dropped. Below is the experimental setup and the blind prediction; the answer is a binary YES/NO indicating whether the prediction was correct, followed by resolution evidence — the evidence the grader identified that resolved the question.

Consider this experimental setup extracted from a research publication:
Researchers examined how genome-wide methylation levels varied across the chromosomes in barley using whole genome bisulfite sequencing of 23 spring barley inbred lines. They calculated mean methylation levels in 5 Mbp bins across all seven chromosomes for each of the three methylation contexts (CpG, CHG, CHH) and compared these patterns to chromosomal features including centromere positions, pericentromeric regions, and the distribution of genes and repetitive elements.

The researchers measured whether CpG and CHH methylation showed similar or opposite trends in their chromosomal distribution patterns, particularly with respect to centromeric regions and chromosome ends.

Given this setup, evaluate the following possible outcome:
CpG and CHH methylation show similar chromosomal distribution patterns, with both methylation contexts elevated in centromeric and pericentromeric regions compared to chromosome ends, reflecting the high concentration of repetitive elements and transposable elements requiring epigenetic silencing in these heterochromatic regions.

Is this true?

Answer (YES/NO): NO